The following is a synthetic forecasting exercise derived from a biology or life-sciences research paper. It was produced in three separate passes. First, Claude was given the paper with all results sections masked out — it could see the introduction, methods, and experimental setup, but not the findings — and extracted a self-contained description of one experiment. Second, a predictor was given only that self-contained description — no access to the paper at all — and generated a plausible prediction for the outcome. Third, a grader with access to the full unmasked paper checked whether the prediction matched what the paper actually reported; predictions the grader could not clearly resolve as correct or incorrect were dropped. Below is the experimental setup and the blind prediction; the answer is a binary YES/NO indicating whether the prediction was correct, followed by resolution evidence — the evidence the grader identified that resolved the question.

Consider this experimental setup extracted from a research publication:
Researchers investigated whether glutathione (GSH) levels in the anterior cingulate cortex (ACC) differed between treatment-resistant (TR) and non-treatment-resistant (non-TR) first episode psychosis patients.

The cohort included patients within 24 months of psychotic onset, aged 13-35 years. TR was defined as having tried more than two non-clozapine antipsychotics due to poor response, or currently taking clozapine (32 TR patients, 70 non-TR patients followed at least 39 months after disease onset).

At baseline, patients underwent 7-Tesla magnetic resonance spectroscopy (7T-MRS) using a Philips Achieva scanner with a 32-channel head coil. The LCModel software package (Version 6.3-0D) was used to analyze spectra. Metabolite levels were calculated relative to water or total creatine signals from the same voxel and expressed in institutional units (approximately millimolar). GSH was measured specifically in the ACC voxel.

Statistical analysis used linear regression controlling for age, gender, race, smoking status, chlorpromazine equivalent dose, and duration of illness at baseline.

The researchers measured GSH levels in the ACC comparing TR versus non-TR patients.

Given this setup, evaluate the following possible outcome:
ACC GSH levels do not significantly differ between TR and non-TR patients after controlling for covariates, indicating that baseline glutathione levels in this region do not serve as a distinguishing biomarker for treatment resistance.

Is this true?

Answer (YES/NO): NO